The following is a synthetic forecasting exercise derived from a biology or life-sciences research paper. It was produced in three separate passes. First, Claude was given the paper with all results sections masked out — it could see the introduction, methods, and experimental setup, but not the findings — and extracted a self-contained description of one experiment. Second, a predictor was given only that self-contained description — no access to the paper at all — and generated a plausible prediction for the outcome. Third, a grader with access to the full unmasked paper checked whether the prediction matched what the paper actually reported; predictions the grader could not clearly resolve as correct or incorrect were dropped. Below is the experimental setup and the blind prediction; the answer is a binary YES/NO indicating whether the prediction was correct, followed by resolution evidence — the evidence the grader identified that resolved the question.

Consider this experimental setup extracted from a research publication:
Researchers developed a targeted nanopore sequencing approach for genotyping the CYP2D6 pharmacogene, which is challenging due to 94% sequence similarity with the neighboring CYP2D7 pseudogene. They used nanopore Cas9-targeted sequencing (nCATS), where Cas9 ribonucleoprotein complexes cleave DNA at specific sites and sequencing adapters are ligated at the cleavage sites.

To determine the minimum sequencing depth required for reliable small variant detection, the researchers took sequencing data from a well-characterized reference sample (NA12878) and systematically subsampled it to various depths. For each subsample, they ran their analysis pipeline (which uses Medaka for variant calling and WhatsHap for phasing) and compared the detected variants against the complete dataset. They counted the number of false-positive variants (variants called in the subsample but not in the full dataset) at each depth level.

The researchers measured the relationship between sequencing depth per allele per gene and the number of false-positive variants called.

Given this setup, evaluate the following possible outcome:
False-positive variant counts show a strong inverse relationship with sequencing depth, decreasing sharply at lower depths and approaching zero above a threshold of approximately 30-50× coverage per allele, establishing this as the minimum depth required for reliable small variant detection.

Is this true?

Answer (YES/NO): NO